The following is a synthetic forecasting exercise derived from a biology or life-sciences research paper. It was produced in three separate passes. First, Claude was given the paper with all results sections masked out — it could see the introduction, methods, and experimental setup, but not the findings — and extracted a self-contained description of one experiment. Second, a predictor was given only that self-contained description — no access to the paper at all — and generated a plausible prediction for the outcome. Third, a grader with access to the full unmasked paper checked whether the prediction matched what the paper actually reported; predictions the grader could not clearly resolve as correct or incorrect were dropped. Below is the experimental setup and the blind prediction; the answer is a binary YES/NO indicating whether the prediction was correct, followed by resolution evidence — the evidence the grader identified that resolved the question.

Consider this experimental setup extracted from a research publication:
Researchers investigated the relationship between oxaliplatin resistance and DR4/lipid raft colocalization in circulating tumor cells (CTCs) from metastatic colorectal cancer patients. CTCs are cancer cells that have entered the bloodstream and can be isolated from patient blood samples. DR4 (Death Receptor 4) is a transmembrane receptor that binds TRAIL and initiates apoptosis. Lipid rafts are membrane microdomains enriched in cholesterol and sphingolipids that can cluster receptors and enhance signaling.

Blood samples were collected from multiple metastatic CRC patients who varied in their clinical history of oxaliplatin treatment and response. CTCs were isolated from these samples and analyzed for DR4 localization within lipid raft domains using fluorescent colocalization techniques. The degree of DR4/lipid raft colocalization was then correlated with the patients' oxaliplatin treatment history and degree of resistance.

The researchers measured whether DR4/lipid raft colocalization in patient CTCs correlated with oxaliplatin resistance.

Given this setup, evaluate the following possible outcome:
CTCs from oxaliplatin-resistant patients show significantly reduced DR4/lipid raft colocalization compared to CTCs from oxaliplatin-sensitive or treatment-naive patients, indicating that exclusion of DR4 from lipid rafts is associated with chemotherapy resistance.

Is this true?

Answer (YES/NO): NO